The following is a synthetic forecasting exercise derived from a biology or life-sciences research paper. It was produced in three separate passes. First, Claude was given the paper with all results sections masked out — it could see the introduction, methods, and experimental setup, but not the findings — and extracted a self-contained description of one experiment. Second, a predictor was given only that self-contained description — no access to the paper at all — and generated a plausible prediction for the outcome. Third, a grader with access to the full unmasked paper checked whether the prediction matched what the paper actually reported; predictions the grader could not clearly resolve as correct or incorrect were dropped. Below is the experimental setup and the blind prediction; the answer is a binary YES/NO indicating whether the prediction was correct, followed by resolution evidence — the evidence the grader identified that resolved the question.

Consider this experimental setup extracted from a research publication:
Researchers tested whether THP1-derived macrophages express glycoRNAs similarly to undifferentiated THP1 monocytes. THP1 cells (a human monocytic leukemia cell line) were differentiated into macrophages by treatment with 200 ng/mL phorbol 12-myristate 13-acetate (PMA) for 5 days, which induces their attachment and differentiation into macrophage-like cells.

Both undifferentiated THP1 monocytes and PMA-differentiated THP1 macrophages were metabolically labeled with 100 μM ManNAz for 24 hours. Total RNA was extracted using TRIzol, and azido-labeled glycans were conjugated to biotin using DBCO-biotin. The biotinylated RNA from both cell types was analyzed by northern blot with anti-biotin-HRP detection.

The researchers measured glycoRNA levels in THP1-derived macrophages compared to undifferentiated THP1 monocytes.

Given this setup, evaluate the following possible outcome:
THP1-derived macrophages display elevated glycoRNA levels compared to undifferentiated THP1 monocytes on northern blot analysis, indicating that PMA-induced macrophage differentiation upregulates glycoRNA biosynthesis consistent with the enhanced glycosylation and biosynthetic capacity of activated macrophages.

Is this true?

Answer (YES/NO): NO